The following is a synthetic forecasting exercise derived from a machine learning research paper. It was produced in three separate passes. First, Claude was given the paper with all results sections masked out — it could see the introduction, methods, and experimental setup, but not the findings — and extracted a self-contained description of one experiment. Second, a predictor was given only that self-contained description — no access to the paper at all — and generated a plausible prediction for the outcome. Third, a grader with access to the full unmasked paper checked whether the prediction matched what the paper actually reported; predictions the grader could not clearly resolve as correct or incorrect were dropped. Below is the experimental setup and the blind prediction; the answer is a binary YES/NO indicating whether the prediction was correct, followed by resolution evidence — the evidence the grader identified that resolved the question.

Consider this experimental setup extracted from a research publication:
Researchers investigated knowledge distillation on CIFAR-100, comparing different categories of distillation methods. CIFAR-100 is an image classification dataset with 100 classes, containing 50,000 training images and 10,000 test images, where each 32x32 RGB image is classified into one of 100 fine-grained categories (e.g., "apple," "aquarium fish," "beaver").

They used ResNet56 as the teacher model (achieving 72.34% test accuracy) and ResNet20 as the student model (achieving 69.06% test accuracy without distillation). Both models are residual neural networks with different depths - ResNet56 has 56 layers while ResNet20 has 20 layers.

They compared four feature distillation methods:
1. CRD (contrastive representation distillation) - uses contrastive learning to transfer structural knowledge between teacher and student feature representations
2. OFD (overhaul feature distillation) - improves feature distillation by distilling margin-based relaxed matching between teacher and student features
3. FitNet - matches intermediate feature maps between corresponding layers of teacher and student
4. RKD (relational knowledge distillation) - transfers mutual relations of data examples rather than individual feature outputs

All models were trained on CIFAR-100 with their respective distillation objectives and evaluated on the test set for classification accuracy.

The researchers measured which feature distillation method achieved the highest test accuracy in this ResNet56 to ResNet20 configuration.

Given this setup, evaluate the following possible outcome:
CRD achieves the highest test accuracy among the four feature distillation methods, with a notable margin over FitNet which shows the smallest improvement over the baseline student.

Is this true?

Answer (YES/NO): YES